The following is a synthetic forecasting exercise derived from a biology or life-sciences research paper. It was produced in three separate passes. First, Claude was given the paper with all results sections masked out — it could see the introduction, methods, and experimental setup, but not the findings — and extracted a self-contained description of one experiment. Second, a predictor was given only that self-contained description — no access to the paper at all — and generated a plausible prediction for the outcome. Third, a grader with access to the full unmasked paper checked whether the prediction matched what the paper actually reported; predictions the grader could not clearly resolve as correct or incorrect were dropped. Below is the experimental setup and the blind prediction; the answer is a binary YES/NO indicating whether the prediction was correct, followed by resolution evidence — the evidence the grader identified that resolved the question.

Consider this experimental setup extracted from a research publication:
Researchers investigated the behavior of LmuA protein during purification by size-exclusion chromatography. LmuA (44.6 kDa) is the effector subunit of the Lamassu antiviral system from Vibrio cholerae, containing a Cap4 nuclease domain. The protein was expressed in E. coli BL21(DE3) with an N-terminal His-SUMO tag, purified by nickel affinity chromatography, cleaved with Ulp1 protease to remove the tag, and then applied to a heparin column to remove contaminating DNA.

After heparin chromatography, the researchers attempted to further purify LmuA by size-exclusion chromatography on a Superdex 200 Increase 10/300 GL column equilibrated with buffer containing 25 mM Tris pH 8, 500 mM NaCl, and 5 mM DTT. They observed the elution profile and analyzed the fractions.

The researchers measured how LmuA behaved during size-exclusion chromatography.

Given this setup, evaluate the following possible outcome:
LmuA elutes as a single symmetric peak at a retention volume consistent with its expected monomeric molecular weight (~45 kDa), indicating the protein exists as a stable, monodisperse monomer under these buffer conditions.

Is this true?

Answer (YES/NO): NO